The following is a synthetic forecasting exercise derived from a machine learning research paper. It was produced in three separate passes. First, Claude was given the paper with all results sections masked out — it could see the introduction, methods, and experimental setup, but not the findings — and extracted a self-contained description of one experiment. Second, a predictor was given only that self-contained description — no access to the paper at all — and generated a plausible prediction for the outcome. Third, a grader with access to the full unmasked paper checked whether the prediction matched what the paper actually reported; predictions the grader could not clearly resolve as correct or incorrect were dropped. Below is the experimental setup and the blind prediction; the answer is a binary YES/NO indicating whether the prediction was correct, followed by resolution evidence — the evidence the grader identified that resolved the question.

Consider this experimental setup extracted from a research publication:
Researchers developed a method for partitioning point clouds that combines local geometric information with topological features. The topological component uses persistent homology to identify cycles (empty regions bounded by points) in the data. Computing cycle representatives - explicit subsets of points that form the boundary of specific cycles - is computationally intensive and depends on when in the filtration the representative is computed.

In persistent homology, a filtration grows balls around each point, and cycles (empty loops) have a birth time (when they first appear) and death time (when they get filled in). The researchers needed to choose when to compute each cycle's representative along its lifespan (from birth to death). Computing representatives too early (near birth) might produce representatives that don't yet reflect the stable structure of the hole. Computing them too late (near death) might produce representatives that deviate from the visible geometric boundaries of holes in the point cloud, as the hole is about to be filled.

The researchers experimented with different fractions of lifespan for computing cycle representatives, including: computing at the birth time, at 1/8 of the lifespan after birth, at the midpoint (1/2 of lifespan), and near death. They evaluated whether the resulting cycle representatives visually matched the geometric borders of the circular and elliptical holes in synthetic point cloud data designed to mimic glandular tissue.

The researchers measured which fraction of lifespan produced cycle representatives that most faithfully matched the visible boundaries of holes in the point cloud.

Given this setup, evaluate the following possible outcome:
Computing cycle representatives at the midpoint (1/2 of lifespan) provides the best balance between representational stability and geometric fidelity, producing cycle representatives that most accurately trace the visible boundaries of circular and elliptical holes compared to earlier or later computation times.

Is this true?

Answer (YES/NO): NO